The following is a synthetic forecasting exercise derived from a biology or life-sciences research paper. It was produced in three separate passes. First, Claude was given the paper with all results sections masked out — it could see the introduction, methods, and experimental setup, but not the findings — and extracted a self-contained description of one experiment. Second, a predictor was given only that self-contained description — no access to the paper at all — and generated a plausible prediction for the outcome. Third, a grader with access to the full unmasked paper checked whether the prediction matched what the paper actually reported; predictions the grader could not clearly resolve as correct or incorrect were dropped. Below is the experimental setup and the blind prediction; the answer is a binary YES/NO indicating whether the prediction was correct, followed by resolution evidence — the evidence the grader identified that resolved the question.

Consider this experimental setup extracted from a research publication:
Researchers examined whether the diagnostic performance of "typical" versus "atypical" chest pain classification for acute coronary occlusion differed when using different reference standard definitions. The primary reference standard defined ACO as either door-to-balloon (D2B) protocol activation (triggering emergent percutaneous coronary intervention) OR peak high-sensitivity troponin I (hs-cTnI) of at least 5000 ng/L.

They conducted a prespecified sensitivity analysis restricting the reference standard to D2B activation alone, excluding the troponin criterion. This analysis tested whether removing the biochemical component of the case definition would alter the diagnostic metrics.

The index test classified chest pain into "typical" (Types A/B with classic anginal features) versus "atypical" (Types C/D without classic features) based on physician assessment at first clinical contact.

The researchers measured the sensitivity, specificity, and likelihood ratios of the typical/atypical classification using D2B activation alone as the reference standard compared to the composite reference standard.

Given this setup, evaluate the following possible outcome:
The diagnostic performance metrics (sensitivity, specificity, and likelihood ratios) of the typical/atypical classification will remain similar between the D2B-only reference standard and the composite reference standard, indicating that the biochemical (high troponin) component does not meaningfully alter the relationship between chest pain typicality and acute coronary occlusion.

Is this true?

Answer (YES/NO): NO